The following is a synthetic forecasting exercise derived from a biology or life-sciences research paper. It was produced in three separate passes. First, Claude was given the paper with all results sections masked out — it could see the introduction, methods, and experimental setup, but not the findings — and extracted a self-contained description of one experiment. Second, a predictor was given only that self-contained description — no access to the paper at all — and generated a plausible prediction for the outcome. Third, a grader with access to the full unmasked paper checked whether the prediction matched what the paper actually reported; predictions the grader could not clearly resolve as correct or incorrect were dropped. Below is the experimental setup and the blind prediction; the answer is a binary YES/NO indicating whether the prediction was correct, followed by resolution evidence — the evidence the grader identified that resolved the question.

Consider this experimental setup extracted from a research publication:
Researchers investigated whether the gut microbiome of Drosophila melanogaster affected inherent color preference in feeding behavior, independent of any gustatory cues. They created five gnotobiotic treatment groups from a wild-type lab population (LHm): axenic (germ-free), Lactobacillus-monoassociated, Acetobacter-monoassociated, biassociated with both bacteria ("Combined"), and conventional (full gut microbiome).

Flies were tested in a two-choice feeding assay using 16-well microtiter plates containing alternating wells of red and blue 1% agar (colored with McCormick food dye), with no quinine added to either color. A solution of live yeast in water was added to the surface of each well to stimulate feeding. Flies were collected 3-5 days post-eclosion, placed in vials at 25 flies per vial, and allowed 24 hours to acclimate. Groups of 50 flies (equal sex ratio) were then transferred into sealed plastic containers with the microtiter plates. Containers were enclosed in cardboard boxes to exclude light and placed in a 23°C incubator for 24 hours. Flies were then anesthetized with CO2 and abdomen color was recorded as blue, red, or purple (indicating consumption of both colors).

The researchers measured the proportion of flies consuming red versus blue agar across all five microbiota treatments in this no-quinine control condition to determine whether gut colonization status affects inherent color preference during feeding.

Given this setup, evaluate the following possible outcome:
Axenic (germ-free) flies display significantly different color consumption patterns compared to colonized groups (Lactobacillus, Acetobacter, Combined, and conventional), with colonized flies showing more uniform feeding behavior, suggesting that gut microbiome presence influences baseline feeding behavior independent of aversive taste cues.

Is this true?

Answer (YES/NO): NO